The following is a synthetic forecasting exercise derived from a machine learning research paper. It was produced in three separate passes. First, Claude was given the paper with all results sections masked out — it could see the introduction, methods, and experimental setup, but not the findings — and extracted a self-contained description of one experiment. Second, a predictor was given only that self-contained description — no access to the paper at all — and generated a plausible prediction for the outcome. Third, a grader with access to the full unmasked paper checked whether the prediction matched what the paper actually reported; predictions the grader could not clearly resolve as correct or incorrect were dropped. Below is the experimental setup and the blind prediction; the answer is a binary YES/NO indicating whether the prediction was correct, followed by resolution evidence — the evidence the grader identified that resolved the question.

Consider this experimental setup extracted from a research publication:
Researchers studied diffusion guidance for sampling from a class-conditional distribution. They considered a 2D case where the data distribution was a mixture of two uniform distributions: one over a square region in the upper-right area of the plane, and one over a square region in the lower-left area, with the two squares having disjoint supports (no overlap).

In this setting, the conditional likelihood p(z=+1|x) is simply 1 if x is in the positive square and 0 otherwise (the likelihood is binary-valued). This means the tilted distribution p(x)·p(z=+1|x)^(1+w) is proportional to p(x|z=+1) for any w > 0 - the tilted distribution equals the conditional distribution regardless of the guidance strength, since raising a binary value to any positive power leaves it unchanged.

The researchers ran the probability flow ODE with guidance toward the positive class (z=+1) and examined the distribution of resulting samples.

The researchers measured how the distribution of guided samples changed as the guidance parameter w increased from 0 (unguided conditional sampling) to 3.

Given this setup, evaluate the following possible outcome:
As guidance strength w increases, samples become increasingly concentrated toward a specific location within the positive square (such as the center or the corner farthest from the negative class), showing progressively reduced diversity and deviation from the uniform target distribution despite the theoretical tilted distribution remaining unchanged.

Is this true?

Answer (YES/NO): YES